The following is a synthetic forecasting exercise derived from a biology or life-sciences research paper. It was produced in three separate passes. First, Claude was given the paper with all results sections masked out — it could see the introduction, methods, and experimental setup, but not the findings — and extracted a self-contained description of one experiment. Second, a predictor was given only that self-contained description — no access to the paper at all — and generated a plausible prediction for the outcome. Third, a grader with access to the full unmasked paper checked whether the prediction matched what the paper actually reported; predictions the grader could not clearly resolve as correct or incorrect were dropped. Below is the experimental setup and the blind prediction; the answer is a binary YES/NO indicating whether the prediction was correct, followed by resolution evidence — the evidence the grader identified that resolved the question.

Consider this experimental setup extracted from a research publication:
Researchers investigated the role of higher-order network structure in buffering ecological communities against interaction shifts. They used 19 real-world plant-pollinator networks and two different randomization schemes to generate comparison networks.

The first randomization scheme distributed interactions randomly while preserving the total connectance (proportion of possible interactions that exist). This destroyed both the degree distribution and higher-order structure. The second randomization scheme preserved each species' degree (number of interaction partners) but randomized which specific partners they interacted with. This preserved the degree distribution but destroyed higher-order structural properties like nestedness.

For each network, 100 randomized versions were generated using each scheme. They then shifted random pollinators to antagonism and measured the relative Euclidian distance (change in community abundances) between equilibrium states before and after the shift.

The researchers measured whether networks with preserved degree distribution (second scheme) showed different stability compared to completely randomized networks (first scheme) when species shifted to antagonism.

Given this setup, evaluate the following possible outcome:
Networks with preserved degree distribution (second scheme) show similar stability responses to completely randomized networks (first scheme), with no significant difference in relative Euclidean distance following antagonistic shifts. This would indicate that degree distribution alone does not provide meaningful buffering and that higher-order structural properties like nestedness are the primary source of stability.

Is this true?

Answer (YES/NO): NO